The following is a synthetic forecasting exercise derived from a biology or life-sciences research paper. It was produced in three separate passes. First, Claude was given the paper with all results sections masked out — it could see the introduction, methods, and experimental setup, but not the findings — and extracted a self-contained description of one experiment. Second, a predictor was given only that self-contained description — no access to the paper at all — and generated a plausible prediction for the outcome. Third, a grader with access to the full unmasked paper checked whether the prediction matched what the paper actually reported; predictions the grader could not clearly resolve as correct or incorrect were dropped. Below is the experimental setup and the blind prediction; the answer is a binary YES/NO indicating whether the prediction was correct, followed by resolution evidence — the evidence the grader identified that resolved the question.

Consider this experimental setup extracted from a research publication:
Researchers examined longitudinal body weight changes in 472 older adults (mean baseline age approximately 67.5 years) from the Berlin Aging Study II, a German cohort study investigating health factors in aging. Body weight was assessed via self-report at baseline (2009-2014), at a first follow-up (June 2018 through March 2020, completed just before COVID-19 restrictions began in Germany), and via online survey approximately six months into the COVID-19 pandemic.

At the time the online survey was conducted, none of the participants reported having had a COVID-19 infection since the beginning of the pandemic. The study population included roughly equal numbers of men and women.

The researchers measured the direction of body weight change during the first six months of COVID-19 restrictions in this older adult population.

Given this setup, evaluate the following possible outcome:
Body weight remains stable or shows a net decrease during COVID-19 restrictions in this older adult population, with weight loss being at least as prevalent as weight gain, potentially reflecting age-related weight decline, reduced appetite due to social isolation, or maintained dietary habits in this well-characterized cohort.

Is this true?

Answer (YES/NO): YES